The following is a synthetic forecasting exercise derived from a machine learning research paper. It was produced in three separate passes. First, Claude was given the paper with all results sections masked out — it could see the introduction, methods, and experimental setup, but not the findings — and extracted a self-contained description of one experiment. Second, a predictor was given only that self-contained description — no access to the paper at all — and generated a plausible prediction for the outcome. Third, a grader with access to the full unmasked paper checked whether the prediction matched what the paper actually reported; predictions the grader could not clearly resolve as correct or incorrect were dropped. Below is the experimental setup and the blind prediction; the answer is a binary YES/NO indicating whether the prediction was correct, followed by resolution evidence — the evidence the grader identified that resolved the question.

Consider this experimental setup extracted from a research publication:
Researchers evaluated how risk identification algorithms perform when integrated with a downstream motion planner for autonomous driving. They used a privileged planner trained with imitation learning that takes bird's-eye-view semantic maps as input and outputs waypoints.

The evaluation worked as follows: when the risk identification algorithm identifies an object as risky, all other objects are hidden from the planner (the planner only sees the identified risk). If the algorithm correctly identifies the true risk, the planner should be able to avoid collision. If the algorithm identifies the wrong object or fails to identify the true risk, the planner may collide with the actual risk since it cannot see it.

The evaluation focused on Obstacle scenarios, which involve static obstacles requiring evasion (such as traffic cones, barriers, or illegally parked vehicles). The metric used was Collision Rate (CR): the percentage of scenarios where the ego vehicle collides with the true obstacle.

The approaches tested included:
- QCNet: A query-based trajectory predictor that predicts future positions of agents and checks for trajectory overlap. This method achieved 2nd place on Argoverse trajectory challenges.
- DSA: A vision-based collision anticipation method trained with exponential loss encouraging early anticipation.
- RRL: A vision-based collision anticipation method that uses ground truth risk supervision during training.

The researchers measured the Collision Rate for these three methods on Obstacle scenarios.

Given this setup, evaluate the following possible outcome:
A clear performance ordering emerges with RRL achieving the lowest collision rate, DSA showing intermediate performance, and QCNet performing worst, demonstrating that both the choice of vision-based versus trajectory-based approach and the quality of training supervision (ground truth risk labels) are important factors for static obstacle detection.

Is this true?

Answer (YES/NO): NO